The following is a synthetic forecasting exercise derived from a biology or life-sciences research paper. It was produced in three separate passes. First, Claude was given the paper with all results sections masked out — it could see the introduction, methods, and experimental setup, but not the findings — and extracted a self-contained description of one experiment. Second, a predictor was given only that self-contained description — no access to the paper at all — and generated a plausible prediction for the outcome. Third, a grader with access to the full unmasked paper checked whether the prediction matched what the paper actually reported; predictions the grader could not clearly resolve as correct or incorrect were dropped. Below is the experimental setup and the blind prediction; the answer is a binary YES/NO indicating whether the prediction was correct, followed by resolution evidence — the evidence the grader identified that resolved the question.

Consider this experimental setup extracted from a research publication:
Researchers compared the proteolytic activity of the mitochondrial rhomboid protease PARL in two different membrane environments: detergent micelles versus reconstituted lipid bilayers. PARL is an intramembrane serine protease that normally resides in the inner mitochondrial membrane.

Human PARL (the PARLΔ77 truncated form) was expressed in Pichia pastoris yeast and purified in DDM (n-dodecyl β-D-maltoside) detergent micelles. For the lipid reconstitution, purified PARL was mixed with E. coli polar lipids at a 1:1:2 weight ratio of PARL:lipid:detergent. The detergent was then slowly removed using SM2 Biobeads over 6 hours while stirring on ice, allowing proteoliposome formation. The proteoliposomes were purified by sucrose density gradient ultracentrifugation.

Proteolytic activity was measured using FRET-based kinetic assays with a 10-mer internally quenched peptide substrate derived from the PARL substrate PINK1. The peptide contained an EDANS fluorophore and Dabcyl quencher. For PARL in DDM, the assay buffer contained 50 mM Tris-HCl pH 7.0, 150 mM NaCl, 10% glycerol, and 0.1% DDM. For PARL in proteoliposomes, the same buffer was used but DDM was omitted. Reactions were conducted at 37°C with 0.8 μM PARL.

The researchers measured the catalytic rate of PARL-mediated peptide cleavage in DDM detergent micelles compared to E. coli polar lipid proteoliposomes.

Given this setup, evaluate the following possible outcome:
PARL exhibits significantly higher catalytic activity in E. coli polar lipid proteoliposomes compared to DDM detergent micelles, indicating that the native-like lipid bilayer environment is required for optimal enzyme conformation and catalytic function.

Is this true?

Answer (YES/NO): YES